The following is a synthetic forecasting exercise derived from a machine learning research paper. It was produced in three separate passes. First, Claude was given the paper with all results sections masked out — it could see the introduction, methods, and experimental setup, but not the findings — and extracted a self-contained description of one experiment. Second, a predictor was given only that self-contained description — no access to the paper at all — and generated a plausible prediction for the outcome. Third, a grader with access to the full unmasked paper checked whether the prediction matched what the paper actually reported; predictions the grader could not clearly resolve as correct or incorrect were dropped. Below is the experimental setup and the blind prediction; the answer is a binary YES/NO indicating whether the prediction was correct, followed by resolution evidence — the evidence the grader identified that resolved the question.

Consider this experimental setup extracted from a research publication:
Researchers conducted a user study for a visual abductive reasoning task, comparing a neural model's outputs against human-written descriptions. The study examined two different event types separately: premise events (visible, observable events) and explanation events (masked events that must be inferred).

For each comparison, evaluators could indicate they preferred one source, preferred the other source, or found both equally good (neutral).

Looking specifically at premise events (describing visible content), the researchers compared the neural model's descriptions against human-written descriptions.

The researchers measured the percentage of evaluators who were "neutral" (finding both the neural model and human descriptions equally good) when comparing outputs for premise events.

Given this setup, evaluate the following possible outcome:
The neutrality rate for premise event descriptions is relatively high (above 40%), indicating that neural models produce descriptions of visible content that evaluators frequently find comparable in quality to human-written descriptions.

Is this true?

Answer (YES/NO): NO